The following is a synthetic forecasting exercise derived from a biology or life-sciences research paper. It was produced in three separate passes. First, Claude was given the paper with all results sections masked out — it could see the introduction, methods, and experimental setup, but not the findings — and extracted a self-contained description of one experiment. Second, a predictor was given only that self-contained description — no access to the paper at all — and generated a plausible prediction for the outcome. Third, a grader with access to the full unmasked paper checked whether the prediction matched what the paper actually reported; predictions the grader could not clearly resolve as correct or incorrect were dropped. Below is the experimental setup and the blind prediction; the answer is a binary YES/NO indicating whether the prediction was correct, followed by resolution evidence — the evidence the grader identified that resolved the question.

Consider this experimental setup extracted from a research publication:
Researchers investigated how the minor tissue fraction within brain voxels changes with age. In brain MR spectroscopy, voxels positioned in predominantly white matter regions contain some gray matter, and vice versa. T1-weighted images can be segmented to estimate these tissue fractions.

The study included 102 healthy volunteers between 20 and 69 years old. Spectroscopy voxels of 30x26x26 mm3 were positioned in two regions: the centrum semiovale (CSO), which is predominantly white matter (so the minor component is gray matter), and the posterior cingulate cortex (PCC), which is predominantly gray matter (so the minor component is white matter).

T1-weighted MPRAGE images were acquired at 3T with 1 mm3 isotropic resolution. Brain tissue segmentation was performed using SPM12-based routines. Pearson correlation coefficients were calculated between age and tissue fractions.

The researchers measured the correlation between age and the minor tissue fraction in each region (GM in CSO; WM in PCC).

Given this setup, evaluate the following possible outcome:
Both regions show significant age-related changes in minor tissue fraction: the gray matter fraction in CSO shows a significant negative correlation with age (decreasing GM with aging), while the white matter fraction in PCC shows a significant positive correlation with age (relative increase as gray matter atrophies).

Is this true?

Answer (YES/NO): NO